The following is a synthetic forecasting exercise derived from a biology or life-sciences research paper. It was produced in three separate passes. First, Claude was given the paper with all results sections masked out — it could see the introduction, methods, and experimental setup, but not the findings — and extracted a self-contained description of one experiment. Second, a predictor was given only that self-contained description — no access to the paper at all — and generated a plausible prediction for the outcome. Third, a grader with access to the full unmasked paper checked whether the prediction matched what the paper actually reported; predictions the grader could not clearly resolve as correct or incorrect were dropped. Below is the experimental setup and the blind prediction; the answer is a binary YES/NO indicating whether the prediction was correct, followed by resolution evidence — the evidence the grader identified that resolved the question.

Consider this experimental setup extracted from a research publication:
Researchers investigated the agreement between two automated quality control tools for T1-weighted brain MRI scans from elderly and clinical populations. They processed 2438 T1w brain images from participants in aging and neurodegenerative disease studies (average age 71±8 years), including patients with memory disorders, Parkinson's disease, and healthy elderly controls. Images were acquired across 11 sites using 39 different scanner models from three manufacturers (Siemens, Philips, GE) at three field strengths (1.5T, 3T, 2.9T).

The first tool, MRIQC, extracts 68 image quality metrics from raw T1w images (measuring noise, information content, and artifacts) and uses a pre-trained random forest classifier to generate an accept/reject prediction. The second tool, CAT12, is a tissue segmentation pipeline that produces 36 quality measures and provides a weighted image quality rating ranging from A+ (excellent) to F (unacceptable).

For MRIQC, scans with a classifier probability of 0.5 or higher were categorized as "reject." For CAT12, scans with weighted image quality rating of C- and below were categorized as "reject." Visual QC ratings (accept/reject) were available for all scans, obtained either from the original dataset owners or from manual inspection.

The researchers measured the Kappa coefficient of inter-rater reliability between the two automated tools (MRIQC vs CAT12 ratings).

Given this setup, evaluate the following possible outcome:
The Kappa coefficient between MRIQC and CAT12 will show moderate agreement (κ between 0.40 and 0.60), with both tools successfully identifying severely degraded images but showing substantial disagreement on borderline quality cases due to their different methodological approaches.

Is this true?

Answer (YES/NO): NO